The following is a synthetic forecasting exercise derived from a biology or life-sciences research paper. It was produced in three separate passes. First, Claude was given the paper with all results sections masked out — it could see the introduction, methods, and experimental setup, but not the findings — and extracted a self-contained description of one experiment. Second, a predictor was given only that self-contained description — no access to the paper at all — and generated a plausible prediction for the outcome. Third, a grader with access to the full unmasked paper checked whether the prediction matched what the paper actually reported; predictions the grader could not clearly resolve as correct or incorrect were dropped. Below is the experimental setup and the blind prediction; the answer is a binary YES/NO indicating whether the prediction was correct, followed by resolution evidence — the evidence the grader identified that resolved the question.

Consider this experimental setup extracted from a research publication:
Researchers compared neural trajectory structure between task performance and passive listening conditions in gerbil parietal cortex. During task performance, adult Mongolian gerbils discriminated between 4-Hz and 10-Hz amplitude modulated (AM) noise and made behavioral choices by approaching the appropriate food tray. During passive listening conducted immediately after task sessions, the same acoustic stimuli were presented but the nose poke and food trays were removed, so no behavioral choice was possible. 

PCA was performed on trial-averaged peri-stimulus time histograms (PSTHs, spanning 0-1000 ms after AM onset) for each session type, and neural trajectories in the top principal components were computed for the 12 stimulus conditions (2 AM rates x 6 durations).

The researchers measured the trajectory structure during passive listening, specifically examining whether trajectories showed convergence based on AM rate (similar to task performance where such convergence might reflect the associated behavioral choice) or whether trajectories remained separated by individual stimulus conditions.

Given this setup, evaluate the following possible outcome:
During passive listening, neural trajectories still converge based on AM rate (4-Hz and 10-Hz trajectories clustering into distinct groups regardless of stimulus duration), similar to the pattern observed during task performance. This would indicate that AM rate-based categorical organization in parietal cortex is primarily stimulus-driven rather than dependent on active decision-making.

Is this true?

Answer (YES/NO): NO